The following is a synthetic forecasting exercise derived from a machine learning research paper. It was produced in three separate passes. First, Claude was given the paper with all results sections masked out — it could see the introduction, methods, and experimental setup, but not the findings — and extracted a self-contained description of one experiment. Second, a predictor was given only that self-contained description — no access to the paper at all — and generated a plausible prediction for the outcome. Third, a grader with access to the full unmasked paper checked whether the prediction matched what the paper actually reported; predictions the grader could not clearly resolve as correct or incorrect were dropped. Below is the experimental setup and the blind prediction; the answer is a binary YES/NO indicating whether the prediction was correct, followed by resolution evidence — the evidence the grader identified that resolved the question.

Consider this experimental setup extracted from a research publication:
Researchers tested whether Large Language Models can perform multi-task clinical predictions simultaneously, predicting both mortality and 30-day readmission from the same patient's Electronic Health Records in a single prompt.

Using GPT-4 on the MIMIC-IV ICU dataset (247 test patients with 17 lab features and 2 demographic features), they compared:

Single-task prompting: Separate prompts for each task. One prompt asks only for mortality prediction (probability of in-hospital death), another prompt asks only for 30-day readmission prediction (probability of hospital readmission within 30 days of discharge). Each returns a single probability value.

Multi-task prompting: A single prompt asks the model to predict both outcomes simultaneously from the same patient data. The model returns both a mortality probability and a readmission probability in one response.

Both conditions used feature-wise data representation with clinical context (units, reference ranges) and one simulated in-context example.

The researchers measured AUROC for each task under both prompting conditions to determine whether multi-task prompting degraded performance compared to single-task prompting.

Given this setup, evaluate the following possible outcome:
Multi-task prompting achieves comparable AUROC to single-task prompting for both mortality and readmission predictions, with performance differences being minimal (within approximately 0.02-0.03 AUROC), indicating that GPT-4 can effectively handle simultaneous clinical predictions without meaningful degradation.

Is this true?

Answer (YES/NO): NO